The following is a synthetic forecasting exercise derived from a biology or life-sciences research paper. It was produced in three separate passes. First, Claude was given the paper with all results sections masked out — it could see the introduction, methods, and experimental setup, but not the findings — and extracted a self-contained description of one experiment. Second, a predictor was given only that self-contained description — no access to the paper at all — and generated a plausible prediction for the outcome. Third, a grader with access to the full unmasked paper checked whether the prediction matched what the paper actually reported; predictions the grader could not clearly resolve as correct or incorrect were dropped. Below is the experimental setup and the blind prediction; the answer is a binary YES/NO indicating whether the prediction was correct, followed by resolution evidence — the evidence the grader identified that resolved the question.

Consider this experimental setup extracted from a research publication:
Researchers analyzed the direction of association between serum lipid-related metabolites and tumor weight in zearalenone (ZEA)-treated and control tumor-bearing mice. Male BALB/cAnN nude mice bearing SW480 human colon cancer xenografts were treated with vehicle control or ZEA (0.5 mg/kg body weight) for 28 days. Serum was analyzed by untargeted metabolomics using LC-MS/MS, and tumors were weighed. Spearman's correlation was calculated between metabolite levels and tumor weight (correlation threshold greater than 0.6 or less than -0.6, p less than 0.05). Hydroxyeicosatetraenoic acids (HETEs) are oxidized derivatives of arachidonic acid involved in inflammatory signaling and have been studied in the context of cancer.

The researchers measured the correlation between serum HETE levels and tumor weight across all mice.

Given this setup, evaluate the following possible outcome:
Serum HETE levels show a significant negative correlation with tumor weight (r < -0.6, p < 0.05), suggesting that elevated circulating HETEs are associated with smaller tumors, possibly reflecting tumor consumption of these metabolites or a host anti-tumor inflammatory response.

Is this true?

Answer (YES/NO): YES